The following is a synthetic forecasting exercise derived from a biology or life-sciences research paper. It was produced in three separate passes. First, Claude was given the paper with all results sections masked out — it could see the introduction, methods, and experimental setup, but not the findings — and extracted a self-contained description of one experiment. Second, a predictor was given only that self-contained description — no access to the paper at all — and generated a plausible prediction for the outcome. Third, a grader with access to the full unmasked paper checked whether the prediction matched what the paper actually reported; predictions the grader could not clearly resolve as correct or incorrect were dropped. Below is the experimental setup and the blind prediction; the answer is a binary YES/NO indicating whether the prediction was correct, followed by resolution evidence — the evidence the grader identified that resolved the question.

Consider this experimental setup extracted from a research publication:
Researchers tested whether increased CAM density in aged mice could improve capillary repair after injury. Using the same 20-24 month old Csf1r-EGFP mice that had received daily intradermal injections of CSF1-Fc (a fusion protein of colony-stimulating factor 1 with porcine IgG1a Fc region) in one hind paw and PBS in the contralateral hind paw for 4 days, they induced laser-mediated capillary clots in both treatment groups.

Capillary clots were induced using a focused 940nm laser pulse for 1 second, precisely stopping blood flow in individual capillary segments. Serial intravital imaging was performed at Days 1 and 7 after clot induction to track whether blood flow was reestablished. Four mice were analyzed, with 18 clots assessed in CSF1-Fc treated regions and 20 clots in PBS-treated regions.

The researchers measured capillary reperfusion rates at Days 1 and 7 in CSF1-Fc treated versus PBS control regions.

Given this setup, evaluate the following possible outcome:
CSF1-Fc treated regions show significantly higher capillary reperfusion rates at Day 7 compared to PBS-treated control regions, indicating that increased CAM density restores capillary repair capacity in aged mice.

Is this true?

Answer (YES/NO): YES